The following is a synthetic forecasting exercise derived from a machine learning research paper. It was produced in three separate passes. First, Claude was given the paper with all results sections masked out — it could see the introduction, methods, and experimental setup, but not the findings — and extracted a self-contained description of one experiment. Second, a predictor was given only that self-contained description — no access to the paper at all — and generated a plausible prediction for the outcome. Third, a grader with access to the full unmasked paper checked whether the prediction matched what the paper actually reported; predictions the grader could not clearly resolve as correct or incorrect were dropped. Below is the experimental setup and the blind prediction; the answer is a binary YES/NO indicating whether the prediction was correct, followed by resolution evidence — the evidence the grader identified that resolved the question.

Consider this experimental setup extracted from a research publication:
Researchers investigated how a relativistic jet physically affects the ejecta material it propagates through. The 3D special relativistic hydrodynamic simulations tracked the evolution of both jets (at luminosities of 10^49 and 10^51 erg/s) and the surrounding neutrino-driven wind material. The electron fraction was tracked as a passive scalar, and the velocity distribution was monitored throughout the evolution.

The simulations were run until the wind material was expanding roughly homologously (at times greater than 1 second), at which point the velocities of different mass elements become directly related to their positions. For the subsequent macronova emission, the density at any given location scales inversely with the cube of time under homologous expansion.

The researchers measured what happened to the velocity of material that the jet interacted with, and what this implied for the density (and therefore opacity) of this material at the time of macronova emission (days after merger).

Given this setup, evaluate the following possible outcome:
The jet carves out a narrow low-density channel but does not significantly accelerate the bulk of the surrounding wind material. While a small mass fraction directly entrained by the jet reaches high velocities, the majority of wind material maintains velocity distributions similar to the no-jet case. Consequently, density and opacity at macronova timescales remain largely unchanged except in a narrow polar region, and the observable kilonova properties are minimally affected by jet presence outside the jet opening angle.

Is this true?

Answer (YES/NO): NO